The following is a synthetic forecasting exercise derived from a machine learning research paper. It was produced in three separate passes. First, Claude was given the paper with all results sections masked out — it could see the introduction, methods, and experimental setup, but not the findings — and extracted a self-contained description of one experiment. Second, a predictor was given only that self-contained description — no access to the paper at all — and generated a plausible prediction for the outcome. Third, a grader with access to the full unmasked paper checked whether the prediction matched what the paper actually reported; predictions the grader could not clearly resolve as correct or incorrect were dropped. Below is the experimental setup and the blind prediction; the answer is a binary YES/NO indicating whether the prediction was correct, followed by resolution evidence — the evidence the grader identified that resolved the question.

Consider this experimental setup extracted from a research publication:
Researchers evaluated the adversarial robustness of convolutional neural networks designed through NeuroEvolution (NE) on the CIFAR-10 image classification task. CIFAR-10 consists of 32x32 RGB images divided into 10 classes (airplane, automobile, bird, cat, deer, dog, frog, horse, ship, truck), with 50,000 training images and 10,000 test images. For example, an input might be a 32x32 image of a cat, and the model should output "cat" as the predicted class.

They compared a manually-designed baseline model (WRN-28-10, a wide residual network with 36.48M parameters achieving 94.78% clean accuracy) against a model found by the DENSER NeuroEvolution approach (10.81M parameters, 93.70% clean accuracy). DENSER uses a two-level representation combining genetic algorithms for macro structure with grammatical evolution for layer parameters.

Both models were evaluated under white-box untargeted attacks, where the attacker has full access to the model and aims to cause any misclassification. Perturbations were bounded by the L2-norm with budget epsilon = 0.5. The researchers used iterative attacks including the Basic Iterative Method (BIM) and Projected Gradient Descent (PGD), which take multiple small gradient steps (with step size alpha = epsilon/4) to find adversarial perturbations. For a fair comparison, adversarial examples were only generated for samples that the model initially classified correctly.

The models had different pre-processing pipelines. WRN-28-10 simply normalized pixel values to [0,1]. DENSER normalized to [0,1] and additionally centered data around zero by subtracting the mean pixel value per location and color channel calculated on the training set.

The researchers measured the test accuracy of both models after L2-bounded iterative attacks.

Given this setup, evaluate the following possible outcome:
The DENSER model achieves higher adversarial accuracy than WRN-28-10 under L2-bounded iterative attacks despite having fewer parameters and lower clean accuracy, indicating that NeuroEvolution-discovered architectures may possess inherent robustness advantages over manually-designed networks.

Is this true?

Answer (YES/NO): YES